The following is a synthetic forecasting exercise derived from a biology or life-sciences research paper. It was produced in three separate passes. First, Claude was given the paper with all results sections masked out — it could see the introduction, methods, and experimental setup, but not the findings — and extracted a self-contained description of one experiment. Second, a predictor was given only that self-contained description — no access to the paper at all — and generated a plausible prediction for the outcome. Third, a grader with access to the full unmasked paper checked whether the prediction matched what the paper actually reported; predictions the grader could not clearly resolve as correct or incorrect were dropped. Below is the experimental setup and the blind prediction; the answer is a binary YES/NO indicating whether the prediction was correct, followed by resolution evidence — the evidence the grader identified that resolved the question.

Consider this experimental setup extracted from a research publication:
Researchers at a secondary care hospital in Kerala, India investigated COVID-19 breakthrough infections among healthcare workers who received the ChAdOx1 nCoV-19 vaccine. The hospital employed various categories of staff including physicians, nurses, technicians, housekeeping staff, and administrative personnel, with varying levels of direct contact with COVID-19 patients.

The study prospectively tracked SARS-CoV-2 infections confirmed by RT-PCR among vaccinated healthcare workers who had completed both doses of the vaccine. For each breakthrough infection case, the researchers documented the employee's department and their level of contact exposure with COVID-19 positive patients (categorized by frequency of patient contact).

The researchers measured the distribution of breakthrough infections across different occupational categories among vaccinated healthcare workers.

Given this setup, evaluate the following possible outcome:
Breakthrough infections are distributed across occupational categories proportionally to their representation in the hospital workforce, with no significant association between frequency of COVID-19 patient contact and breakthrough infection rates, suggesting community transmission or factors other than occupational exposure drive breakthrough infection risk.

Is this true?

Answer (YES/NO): NO